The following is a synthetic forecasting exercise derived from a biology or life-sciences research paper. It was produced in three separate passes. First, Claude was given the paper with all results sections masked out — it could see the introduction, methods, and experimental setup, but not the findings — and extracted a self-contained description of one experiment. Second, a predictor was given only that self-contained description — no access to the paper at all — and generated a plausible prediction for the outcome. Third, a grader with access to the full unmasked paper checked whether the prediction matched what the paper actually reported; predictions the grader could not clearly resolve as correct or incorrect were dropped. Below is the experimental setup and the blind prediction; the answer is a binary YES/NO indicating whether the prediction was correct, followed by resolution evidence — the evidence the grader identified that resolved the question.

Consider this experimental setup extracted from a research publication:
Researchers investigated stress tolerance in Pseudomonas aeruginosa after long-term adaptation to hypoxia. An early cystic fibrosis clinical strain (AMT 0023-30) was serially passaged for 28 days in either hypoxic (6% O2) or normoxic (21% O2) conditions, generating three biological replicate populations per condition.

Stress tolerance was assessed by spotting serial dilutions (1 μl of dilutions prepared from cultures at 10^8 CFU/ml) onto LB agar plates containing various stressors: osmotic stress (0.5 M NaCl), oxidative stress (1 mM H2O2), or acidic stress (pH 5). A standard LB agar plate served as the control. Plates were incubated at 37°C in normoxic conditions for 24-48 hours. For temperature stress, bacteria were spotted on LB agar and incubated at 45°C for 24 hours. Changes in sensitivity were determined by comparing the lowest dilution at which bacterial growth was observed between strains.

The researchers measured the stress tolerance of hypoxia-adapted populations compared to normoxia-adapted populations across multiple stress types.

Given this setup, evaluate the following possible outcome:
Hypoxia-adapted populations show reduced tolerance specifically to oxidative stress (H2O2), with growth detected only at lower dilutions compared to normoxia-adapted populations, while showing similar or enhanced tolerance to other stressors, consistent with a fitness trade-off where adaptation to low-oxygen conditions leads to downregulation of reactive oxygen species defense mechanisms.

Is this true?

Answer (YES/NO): NO